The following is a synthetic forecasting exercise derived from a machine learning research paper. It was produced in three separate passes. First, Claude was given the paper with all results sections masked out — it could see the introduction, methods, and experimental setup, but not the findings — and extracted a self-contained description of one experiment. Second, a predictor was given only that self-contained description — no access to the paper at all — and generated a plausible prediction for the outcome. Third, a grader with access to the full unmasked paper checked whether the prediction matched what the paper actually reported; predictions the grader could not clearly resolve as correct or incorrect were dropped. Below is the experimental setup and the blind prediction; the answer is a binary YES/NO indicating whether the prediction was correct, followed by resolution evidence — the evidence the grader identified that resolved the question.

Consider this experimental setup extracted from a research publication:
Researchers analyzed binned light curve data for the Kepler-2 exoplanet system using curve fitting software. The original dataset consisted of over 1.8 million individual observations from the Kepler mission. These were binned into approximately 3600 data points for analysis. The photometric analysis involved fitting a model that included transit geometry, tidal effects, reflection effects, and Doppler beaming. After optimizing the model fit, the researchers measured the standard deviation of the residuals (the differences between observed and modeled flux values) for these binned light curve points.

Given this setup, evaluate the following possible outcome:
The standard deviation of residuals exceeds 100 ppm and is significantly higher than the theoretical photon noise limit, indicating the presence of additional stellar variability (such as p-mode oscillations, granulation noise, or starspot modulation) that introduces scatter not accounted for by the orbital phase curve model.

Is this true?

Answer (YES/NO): NO